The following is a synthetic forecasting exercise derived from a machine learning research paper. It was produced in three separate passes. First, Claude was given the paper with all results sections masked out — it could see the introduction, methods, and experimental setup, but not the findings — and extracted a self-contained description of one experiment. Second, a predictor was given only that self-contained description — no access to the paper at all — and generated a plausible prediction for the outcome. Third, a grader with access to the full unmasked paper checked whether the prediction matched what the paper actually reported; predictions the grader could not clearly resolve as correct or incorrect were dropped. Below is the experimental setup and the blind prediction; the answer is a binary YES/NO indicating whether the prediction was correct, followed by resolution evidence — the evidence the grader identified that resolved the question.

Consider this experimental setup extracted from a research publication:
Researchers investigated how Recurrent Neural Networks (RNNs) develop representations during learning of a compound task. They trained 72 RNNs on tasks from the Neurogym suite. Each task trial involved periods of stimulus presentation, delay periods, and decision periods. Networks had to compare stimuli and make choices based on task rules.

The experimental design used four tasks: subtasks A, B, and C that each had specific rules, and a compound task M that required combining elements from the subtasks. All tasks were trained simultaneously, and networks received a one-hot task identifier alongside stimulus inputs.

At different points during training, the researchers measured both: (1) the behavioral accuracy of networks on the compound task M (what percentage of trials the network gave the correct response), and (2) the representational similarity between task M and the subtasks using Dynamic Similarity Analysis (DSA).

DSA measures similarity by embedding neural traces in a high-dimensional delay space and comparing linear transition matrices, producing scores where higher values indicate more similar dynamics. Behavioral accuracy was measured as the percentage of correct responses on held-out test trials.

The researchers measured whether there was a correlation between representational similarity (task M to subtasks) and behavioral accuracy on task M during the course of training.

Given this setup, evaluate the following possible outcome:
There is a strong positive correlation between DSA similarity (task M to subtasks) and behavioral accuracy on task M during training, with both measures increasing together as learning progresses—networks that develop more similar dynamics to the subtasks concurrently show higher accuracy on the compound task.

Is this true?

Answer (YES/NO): NO